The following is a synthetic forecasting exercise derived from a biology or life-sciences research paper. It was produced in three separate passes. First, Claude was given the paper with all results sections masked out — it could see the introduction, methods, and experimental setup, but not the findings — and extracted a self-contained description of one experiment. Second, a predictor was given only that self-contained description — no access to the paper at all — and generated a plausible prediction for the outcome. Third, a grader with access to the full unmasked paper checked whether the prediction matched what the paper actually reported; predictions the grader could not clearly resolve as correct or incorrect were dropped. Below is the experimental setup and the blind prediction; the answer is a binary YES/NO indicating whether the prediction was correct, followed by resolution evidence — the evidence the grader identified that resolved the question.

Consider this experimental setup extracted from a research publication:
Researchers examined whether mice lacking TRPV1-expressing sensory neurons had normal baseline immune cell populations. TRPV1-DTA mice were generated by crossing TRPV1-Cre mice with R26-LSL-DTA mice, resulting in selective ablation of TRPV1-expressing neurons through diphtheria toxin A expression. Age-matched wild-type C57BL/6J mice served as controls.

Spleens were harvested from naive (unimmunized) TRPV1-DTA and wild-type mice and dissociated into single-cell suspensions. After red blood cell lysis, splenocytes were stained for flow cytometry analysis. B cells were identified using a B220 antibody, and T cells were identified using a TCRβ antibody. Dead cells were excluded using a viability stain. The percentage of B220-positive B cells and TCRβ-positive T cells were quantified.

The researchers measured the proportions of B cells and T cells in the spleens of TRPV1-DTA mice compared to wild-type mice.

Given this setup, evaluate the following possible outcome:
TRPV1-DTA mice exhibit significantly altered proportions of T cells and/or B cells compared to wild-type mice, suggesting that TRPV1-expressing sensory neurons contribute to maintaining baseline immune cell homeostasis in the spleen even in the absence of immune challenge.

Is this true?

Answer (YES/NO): NO